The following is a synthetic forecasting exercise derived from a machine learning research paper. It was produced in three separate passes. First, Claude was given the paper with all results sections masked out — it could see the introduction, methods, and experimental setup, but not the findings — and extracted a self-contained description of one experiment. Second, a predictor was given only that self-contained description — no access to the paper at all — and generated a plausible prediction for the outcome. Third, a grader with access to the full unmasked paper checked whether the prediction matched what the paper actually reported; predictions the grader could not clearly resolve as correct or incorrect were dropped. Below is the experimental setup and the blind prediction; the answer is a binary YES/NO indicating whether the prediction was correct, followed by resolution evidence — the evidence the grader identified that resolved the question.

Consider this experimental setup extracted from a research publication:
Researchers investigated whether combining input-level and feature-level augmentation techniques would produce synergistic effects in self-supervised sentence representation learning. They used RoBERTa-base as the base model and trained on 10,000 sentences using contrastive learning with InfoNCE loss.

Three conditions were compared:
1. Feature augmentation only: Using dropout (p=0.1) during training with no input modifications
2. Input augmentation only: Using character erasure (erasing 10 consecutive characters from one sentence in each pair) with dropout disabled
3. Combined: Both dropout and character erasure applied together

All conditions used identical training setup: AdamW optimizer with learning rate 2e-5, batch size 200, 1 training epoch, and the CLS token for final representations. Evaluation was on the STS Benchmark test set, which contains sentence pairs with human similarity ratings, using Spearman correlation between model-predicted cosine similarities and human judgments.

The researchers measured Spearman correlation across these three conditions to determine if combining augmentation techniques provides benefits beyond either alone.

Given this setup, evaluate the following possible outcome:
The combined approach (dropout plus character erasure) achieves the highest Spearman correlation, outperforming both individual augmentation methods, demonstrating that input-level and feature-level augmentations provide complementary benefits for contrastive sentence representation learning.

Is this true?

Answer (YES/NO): YES